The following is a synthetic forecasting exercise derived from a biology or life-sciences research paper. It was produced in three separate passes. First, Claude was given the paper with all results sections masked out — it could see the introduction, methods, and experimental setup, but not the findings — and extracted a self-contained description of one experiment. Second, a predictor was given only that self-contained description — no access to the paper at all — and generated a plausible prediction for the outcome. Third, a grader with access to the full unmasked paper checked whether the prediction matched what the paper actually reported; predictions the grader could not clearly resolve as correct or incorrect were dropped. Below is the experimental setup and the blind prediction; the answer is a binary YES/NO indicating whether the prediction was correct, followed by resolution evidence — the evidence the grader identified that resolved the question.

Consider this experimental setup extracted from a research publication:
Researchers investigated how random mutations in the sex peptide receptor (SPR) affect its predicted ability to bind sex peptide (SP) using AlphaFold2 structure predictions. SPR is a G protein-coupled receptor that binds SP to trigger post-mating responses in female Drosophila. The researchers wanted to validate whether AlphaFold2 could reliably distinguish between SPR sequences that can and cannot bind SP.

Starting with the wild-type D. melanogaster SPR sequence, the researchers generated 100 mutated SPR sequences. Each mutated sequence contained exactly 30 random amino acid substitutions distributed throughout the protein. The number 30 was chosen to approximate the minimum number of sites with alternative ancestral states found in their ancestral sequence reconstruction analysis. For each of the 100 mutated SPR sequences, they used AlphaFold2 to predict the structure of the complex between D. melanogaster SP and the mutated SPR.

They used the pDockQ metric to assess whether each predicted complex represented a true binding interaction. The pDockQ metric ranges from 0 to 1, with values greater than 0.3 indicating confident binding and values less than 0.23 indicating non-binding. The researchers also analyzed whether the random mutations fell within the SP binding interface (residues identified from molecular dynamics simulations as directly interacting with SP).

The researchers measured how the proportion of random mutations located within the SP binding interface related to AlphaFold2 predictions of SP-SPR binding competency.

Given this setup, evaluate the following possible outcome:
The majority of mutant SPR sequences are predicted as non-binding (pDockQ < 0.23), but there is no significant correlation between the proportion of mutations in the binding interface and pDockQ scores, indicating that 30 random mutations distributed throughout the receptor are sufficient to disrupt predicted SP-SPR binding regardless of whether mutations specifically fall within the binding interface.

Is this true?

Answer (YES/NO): NO